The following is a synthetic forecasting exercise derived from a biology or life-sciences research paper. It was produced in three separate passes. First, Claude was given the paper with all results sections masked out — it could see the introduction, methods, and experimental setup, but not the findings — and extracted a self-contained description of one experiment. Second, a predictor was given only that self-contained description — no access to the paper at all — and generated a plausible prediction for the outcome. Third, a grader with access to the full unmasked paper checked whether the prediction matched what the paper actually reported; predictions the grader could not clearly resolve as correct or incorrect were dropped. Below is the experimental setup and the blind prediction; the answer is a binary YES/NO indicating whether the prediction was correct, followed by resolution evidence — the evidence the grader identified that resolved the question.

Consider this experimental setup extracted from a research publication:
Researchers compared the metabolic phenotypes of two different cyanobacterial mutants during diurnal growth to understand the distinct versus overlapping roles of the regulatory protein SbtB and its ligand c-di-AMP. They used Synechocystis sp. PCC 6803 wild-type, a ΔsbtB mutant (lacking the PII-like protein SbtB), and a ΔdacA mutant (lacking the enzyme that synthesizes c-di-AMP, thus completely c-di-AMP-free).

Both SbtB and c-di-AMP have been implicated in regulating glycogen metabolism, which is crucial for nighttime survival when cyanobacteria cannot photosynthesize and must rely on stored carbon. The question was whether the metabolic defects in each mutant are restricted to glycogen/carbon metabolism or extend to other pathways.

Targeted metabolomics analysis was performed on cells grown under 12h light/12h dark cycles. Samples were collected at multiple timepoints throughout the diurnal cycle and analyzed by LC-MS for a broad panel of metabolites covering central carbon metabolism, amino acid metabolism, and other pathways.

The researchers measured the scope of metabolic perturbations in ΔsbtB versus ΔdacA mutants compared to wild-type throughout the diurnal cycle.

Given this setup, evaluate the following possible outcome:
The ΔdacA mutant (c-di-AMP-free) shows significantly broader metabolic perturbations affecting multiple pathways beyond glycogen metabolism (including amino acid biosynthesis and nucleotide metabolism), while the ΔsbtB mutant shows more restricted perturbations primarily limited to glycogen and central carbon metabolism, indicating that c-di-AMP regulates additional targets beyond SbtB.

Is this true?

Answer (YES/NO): YES